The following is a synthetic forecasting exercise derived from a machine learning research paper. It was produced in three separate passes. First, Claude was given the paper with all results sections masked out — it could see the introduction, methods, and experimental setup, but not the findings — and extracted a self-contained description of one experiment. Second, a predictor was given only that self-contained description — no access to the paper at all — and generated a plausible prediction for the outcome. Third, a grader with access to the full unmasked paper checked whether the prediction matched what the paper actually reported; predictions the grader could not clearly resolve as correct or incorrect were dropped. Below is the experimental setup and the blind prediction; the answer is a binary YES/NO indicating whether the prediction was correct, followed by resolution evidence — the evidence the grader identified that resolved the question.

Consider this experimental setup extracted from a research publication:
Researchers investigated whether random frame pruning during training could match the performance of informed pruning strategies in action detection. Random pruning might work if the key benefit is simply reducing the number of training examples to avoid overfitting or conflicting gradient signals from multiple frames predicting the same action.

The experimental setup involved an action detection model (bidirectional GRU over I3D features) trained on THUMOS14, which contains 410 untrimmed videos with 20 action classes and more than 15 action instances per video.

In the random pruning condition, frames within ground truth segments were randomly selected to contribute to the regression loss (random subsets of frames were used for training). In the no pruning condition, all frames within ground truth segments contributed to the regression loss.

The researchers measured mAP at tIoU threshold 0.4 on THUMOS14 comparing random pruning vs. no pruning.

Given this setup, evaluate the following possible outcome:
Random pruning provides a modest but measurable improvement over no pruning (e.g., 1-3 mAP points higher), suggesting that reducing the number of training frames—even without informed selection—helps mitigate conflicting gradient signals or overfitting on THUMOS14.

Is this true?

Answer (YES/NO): NO